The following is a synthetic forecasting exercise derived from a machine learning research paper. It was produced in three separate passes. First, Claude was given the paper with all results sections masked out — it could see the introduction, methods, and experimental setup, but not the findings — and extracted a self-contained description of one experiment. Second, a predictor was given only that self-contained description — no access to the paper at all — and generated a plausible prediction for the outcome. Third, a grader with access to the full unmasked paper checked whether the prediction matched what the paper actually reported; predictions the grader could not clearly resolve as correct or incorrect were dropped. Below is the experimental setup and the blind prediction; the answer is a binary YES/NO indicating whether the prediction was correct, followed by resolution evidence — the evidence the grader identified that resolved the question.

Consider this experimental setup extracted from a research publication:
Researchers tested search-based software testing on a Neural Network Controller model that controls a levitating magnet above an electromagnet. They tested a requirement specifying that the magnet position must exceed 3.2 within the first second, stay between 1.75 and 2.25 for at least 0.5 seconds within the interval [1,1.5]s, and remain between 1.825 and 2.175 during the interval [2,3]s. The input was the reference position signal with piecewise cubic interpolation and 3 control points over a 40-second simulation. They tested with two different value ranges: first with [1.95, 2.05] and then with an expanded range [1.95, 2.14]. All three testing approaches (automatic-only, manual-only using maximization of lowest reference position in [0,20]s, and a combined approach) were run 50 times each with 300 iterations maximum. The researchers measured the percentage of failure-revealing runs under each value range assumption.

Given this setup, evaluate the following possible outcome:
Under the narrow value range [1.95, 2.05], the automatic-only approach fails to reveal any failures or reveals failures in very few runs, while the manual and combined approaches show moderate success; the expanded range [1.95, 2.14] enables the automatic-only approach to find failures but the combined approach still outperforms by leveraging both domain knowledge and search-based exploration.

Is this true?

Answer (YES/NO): NO